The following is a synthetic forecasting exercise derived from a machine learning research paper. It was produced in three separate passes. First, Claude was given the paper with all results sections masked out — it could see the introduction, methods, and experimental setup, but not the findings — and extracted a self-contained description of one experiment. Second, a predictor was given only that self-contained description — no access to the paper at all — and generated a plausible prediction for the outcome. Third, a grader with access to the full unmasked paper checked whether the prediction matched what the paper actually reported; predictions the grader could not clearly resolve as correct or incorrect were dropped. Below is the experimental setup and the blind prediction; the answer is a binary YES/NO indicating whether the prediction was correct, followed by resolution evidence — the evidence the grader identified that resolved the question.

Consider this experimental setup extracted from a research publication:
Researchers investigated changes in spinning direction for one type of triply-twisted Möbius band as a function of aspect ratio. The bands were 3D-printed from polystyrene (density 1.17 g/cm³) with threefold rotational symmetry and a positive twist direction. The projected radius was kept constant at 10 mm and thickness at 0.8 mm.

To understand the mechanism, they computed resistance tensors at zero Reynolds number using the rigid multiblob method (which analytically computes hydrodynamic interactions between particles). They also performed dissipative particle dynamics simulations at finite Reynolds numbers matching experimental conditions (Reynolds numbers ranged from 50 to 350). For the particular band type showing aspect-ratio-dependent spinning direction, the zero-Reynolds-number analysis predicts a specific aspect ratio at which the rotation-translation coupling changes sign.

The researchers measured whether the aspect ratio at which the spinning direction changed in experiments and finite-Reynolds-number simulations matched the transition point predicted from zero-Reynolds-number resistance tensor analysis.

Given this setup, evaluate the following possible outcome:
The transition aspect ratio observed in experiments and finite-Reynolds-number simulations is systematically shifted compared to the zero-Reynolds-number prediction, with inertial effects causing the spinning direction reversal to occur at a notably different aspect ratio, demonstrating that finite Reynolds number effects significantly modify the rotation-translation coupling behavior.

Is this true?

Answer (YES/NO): NO